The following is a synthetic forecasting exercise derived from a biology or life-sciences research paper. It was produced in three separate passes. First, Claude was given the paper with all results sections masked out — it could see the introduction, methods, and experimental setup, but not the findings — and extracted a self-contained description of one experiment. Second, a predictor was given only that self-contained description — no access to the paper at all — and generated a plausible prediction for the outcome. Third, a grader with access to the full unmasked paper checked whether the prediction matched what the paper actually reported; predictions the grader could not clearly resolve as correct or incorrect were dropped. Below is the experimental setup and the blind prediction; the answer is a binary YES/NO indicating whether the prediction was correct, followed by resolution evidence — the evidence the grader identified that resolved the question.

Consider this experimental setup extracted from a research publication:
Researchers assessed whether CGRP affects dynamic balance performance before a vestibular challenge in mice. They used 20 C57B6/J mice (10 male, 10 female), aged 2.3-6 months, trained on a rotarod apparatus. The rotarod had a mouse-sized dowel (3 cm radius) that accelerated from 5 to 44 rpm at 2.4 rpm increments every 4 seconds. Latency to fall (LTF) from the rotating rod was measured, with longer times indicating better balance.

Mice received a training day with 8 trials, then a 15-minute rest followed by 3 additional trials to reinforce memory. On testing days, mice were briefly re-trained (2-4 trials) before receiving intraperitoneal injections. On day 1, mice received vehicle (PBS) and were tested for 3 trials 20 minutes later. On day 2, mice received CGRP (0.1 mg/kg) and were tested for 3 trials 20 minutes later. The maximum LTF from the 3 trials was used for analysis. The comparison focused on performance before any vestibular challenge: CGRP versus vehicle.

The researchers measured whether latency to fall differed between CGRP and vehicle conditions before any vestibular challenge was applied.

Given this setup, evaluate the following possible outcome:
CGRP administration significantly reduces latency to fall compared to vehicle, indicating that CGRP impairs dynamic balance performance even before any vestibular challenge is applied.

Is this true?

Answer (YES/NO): YES